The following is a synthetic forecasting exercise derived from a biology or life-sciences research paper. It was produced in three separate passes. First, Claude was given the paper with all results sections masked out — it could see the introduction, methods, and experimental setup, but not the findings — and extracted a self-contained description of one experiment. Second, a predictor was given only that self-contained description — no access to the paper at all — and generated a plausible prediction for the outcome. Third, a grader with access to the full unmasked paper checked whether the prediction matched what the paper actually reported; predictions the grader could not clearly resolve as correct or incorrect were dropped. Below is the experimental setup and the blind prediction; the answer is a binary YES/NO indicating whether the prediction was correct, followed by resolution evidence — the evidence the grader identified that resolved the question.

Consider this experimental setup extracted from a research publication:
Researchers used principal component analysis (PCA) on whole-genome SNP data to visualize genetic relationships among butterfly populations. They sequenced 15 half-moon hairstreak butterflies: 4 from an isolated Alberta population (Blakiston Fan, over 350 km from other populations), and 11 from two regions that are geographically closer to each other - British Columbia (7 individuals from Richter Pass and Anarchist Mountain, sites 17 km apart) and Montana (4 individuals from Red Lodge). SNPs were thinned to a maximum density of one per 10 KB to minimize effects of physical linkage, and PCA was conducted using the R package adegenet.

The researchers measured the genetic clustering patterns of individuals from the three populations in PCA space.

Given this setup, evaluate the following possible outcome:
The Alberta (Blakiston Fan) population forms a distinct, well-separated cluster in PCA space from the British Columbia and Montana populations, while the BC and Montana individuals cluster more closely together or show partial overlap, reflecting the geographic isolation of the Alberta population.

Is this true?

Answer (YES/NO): NO